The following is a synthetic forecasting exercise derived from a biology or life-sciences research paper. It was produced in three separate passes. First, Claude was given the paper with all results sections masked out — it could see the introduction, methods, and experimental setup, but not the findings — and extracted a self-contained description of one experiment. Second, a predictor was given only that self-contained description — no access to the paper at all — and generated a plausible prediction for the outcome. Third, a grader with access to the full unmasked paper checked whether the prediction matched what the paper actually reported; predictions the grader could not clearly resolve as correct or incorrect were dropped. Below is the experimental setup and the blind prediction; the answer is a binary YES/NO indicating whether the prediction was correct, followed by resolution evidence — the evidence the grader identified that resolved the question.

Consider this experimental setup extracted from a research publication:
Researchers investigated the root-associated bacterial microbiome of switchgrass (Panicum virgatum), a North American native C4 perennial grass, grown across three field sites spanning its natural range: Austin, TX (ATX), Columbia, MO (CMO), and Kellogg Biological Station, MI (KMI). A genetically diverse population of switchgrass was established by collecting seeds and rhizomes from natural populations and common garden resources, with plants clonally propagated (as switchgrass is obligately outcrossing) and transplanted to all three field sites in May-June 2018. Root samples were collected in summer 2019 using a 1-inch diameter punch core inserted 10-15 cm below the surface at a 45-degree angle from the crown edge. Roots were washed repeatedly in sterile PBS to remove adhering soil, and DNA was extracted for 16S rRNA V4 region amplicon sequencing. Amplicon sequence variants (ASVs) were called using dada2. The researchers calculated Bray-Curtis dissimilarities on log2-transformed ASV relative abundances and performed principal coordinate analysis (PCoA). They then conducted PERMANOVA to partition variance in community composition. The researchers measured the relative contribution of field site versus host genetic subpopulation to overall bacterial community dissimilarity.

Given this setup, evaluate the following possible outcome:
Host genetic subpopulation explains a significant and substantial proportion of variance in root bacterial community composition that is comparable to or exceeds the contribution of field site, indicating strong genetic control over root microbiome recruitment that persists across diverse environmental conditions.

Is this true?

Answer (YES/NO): NO